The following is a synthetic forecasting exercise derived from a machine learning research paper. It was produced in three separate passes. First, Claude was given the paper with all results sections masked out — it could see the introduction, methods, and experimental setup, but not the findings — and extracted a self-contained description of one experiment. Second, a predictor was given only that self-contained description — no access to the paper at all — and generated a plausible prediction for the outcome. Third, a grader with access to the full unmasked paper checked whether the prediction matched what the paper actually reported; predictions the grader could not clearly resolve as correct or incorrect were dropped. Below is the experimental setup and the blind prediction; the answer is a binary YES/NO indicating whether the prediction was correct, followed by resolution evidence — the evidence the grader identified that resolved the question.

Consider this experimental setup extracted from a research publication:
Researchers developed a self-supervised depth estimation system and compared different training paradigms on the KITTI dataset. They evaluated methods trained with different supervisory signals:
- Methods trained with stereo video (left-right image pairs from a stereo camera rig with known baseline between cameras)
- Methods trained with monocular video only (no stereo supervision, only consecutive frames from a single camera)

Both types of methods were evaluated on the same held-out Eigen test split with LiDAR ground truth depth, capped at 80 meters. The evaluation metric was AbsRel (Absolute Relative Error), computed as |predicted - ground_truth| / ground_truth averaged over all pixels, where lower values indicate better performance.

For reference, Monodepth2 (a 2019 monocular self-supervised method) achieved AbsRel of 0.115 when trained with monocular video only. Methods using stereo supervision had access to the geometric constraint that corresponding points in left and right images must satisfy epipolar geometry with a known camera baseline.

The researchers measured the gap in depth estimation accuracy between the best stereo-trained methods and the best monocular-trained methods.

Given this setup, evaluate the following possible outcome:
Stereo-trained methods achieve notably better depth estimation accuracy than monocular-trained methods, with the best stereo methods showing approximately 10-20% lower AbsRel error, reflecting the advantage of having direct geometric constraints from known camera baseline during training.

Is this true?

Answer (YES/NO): YES